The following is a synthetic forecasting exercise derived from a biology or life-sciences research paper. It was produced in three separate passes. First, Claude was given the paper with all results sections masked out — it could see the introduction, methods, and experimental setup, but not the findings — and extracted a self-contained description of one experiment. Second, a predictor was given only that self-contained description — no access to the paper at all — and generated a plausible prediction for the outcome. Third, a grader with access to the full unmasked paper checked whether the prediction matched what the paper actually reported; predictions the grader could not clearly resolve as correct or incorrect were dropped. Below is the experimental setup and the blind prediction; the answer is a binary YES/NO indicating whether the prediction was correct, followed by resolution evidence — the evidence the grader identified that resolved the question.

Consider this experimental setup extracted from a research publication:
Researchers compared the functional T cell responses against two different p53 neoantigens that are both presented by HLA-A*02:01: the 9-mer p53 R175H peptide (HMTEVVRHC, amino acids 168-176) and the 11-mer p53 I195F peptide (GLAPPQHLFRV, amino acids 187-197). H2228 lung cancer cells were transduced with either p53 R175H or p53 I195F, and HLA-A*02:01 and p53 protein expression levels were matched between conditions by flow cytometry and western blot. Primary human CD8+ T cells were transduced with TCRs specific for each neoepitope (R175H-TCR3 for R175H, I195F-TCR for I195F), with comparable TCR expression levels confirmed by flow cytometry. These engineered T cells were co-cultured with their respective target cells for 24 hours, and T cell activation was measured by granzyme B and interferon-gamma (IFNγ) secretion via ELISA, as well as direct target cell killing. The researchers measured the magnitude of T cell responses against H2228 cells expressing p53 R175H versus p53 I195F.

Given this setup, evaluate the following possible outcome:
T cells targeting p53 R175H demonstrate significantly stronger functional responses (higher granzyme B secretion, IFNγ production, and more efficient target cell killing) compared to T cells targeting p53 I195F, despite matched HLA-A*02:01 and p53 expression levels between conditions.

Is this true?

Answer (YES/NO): NO